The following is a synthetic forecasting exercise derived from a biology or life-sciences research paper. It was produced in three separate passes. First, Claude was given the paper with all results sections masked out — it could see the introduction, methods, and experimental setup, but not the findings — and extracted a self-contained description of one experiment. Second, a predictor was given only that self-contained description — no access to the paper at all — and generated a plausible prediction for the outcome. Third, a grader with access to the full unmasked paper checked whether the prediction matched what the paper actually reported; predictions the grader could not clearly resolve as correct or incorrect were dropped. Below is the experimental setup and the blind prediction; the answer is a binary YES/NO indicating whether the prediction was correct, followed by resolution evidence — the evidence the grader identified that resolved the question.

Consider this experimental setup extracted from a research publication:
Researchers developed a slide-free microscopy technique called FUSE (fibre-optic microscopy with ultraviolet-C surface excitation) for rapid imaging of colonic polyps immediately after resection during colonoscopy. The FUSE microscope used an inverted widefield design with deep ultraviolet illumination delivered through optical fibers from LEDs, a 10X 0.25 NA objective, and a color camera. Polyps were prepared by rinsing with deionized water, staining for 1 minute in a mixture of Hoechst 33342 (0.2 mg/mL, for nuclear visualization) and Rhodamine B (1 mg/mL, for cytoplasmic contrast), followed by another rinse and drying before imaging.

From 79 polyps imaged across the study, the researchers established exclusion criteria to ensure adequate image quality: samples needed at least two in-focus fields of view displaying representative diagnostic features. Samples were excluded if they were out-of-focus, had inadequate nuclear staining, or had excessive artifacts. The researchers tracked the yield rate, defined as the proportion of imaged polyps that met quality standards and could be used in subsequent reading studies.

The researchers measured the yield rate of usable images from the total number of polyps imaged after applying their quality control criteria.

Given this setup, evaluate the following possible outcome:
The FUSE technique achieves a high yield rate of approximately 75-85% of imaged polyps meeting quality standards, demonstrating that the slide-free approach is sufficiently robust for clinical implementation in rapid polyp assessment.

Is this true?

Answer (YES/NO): NO